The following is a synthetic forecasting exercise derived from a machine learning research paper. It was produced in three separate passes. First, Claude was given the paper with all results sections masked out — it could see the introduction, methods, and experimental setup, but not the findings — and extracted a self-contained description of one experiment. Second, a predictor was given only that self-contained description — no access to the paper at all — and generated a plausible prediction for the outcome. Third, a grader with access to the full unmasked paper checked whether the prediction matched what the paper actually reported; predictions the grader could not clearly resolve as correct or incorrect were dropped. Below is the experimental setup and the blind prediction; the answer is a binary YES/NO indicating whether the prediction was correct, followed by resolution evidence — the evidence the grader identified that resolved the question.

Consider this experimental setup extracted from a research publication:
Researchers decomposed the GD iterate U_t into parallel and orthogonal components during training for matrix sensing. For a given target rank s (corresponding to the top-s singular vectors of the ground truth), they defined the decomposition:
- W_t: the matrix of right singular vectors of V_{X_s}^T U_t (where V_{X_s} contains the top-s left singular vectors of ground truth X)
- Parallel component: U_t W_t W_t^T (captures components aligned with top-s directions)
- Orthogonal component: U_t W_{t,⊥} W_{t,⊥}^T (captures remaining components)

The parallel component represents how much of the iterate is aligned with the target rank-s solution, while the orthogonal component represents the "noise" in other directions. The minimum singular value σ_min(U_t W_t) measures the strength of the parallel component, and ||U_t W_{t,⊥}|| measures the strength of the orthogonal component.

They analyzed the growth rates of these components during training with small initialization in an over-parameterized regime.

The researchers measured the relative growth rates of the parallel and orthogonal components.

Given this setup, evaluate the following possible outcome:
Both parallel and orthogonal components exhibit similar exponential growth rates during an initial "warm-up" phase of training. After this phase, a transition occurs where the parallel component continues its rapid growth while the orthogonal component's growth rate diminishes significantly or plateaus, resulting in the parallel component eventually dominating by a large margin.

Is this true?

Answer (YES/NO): NO